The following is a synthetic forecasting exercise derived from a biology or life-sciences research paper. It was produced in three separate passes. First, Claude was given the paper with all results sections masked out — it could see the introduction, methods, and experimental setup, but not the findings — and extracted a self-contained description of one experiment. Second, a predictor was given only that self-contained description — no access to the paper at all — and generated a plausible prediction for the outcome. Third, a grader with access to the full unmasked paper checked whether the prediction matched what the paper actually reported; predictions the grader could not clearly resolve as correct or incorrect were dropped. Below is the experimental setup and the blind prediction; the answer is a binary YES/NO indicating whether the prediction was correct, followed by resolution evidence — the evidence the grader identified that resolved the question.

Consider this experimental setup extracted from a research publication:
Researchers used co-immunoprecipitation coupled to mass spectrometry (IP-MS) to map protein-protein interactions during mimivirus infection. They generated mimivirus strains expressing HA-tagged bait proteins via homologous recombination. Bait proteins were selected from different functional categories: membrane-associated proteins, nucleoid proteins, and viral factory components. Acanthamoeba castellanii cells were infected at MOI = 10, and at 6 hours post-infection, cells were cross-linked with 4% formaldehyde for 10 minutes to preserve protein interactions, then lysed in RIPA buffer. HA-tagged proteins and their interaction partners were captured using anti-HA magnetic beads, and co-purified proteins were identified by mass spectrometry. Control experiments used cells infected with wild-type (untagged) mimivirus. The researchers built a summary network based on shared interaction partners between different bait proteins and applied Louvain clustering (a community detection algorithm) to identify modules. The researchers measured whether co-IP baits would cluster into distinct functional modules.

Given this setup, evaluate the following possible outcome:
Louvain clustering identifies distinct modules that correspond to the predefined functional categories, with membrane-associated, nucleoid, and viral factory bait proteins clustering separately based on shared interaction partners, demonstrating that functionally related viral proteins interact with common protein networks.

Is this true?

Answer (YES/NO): NO